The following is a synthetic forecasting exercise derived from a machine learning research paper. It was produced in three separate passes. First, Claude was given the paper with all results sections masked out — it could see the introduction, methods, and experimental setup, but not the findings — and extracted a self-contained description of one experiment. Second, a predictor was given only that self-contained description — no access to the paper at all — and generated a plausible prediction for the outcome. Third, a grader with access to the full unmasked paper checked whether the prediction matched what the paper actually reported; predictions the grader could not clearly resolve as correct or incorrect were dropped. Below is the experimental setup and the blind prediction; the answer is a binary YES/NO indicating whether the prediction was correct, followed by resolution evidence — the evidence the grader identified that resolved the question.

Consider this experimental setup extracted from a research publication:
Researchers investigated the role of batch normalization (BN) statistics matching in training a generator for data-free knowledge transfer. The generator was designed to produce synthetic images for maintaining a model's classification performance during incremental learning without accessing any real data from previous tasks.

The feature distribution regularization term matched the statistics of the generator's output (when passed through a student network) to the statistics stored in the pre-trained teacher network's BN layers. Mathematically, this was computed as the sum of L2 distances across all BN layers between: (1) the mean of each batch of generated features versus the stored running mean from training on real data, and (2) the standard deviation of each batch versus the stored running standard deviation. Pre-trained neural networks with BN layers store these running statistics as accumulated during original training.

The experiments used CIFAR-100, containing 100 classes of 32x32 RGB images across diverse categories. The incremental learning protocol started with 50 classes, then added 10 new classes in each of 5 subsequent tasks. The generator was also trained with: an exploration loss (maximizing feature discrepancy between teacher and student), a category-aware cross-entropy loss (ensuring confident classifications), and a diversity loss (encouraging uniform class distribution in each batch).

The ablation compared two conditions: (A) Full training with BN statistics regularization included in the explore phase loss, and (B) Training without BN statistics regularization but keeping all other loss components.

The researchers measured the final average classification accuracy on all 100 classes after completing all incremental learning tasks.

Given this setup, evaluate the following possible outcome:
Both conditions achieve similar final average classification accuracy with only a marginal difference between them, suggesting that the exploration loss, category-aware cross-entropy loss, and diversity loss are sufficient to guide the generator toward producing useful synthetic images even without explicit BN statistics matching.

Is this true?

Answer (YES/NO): YES